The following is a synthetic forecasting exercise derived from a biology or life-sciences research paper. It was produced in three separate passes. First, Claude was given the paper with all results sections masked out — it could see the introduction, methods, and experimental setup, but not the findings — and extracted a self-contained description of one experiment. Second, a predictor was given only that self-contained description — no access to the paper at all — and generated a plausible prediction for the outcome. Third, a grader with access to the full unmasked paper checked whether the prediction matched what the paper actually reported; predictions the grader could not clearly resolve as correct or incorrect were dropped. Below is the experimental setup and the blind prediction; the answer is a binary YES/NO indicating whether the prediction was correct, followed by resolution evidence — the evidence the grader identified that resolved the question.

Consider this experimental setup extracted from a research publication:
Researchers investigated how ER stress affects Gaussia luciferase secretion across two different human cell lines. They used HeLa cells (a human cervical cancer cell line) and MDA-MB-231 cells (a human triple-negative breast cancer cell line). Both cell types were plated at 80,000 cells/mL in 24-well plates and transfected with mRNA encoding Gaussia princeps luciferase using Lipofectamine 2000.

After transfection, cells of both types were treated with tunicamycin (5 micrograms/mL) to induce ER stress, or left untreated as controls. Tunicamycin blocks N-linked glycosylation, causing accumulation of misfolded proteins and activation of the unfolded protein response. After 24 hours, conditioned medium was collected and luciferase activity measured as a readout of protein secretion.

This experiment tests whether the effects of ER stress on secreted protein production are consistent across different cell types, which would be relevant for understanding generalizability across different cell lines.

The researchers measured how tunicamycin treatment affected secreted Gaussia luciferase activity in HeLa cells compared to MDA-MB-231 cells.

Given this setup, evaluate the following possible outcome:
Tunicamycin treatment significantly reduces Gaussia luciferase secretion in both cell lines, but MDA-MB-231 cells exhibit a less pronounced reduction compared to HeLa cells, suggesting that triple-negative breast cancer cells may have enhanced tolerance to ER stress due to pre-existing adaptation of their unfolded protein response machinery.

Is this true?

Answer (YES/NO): NO